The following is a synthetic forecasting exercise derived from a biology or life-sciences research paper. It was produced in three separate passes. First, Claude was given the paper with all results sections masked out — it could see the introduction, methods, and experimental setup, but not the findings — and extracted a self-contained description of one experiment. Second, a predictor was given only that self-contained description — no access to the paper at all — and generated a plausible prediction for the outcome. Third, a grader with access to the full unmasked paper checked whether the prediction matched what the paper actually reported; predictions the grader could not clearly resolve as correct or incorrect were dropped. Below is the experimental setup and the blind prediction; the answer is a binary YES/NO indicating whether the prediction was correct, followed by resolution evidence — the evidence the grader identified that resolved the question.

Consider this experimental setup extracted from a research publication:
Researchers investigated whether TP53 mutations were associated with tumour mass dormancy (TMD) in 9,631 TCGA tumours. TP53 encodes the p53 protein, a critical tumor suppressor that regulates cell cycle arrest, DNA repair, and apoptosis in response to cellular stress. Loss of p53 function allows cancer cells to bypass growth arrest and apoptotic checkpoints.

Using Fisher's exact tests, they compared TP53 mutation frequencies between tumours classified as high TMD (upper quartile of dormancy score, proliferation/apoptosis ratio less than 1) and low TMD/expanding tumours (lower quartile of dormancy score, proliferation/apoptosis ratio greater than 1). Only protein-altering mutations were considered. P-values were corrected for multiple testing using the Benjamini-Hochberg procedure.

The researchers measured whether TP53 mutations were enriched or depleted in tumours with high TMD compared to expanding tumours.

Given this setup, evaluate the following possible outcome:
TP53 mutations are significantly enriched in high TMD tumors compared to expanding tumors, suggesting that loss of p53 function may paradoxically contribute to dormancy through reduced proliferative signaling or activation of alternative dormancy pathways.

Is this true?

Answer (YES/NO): NO